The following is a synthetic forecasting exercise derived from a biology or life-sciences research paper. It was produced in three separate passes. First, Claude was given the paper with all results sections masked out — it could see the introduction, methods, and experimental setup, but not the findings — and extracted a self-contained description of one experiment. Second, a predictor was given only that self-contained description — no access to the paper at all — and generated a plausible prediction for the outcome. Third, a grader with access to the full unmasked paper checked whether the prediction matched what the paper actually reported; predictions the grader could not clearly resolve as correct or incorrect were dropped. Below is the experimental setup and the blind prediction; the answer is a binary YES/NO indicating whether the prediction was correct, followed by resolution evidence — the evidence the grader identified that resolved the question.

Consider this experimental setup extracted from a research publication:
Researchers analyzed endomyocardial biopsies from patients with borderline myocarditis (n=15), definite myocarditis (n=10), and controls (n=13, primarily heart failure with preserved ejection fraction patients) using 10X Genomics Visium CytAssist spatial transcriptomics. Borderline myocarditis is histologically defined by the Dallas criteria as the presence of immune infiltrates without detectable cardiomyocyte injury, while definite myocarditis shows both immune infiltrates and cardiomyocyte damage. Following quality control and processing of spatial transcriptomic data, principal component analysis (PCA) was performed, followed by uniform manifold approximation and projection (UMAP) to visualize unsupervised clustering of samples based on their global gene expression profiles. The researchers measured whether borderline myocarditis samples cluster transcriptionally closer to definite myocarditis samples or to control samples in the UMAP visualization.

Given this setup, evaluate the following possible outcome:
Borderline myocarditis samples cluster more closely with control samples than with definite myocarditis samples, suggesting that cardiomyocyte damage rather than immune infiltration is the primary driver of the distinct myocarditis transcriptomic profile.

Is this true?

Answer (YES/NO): NO